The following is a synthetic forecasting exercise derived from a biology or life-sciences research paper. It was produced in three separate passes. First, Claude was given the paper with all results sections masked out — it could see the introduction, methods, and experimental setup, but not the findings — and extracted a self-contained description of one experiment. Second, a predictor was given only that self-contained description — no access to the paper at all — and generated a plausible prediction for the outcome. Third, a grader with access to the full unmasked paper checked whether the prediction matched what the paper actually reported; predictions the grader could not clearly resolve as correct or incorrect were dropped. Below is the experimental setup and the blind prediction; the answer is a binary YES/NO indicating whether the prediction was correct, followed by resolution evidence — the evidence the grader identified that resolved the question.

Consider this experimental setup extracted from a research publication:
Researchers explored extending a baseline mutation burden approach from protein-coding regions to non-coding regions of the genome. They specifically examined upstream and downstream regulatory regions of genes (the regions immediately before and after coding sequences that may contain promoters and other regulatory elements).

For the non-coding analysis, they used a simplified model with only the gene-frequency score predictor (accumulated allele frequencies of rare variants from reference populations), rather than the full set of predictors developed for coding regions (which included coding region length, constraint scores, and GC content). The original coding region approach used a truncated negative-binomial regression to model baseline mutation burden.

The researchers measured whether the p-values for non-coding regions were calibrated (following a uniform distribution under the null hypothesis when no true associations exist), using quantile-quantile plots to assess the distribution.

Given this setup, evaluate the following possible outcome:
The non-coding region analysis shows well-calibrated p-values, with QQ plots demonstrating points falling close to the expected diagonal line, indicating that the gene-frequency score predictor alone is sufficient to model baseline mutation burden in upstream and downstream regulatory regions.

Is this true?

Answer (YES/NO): NO